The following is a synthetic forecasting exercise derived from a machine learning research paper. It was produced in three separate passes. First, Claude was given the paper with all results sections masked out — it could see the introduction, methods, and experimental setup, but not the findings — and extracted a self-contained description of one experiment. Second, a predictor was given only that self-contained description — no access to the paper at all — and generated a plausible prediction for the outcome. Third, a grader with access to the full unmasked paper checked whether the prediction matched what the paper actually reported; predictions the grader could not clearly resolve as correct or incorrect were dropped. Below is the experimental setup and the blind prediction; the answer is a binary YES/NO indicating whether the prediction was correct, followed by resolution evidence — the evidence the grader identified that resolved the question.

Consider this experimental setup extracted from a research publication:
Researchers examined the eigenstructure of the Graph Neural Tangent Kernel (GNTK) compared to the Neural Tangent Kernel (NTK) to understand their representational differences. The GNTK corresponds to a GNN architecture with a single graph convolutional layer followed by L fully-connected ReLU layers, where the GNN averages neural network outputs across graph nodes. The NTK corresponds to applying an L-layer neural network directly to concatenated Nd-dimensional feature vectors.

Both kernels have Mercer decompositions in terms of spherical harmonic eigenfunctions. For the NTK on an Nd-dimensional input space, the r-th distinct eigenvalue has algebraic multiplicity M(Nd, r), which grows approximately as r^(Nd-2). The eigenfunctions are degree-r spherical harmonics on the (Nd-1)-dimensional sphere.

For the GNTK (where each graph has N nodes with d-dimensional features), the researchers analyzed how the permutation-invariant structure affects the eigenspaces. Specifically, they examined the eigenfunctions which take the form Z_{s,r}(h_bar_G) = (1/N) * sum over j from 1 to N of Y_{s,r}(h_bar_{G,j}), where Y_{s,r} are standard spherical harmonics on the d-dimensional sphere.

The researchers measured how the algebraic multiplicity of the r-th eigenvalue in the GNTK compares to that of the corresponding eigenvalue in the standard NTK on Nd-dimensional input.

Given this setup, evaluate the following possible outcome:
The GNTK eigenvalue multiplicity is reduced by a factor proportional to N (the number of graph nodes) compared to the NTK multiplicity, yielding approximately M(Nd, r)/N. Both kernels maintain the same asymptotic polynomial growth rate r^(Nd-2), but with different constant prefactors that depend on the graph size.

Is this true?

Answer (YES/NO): NO